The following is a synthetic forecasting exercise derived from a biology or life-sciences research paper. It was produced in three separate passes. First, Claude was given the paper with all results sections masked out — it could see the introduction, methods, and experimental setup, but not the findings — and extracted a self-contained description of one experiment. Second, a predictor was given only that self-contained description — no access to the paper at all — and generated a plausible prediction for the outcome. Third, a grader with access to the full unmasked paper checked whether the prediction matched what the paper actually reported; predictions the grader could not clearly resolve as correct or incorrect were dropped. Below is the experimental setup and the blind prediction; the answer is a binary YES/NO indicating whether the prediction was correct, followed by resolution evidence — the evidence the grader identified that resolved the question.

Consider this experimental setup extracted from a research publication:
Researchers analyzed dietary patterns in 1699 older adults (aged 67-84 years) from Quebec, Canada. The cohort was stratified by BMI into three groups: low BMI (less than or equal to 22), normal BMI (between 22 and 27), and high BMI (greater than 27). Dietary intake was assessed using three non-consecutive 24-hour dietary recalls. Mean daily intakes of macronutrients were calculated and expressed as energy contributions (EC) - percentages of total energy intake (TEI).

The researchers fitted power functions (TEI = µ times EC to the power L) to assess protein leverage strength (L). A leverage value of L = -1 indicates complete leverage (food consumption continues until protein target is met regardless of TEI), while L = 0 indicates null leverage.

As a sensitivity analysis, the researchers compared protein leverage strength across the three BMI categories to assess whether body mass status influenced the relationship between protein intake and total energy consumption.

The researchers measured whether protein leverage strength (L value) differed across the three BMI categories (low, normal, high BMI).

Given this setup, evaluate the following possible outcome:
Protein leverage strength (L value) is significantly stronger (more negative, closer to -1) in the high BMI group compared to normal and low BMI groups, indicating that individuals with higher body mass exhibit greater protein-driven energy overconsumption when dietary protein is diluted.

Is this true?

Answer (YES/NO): NO